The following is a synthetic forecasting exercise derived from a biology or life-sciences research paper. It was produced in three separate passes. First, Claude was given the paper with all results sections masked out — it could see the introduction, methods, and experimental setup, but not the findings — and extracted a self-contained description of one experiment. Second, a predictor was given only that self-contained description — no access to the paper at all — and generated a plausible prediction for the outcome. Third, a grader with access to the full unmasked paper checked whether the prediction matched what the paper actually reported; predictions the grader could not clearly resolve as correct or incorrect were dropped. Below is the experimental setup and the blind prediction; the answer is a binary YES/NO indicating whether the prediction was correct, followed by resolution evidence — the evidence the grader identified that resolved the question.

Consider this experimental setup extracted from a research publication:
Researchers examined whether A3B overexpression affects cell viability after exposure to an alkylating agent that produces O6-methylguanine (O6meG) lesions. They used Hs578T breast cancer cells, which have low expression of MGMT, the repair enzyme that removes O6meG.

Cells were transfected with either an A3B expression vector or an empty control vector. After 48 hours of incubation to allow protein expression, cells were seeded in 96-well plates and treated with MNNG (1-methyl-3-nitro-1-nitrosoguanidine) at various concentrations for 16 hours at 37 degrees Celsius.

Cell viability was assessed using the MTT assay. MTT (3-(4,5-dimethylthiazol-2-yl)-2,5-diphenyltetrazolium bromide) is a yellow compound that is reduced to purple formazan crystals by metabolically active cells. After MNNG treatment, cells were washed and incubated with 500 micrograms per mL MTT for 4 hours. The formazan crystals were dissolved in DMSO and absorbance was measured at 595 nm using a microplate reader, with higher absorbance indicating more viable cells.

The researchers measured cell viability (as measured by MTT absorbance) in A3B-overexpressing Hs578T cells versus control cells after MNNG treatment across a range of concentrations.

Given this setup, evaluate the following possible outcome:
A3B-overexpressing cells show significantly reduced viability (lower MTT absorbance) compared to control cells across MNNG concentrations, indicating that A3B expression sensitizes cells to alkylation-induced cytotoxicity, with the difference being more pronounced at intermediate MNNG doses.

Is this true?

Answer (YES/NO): NO